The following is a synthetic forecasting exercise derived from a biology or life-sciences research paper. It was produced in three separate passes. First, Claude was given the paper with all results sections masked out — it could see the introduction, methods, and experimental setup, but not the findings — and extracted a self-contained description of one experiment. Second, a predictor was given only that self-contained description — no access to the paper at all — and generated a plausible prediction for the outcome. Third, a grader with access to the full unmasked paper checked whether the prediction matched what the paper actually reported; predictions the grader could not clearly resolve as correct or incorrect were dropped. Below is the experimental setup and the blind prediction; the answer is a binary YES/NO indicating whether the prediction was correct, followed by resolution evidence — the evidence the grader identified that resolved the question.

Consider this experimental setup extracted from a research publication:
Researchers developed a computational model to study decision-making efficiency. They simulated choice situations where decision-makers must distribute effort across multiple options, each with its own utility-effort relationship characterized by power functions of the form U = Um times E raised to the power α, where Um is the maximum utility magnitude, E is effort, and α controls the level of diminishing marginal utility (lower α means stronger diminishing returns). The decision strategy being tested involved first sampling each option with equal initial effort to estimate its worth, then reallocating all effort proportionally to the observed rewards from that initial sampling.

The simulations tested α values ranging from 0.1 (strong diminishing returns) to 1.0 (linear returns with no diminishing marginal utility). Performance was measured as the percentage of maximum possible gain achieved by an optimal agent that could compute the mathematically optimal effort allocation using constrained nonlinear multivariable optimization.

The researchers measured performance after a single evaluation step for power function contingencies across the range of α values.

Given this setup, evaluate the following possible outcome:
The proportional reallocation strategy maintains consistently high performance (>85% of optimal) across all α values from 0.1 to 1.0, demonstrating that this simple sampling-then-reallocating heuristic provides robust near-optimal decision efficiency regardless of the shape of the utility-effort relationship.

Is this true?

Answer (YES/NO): NO